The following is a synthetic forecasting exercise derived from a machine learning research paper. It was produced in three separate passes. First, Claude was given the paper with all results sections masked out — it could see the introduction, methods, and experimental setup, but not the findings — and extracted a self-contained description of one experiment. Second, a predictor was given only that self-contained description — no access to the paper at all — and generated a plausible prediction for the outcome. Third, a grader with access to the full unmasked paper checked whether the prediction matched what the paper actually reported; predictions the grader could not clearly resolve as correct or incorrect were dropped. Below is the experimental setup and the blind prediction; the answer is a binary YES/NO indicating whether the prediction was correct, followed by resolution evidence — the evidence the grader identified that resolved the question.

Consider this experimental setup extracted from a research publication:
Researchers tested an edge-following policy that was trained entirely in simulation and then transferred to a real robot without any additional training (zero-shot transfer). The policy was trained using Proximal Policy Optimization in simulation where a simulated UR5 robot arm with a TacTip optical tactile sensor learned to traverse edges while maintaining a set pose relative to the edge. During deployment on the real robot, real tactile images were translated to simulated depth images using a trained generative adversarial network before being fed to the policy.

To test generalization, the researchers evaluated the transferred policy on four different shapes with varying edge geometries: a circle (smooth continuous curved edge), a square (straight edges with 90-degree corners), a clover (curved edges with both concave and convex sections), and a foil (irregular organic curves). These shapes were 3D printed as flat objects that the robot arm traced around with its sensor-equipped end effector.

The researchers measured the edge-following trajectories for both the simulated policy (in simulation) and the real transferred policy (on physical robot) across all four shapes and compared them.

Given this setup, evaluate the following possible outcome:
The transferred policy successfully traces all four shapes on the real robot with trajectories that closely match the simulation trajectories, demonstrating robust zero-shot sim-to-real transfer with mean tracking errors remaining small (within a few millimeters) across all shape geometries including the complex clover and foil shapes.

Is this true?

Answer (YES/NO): NO